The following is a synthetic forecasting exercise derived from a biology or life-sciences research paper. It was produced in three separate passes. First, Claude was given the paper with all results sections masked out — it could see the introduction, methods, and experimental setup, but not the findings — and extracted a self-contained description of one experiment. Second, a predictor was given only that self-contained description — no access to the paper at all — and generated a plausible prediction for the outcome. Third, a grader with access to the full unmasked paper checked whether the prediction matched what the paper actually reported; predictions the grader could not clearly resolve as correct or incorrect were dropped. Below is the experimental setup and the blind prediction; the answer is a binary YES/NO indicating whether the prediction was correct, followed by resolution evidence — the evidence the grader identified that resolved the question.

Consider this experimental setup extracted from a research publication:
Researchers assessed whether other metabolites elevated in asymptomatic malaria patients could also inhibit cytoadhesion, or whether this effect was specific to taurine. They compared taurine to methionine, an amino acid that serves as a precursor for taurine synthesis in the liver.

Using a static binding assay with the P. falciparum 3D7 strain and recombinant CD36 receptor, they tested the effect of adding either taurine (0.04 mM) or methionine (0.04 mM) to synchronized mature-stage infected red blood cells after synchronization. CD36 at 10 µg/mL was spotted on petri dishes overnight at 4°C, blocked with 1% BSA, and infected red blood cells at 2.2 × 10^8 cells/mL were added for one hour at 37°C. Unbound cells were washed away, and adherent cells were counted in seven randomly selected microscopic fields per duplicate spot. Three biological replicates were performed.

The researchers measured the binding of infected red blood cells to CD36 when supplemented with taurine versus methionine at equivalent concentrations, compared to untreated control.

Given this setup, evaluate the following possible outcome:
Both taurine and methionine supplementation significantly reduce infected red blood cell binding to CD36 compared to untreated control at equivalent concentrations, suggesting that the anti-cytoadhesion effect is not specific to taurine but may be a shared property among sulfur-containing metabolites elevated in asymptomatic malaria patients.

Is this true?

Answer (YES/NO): NO